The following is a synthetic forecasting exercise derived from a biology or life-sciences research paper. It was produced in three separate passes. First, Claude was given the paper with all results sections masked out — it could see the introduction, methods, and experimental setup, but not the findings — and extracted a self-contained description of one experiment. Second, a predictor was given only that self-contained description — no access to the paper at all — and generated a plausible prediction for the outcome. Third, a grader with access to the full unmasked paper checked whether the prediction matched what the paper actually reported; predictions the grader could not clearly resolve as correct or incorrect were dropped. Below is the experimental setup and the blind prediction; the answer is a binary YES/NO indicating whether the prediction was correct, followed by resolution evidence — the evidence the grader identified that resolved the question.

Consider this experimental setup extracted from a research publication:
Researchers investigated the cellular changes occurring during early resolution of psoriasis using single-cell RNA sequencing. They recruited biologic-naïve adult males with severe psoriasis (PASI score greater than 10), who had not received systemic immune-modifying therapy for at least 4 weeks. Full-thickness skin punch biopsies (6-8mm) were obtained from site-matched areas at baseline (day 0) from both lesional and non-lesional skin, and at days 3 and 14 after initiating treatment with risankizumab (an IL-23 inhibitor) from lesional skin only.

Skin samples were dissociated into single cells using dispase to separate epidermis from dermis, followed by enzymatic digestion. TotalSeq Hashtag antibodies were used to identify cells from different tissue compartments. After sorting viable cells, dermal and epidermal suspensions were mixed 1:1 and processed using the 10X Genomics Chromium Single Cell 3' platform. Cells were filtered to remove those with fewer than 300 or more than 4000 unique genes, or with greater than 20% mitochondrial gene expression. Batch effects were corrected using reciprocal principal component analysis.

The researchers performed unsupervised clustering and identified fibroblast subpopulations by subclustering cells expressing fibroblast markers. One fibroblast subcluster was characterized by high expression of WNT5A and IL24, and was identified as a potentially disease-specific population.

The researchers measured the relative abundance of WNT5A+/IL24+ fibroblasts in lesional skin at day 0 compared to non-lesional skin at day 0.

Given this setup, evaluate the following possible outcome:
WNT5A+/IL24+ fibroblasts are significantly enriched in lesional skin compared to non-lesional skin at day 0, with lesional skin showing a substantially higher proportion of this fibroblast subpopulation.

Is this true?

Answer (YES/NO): YES